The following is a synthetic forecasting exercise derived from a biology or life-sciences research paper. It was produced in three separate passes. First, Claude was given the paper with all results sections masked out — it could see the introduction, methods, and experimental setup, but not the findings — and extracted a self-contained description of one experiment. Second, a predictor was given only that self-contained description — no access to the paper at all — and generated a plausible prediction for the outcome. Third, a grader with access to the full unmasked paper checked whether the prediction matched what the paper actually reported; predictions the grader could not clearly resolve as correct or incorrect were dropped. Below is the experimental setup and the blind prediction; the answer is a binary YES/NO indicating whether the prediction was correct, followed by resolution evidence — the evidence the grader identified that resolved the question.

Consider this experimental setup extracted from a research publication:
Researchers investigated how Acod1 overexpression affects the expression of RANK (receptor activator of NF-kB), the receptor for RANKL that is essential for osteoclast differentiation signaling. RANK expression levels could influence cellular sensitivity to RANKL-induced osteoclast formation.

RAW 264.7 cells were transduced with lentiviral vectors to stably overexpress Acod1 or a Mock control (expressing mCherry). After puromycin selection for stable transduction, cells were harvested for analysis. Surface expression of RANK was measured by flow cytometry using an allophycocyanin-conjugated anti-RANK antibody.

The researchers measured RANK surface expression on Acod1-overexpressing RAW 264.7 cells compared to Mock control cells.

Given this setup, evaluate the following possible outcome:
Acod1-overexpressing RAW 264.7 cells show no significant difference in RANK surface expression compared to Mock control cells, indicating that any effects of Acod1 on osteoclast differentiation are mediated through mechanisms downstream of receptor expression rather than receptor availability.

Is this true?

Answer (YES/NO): NO